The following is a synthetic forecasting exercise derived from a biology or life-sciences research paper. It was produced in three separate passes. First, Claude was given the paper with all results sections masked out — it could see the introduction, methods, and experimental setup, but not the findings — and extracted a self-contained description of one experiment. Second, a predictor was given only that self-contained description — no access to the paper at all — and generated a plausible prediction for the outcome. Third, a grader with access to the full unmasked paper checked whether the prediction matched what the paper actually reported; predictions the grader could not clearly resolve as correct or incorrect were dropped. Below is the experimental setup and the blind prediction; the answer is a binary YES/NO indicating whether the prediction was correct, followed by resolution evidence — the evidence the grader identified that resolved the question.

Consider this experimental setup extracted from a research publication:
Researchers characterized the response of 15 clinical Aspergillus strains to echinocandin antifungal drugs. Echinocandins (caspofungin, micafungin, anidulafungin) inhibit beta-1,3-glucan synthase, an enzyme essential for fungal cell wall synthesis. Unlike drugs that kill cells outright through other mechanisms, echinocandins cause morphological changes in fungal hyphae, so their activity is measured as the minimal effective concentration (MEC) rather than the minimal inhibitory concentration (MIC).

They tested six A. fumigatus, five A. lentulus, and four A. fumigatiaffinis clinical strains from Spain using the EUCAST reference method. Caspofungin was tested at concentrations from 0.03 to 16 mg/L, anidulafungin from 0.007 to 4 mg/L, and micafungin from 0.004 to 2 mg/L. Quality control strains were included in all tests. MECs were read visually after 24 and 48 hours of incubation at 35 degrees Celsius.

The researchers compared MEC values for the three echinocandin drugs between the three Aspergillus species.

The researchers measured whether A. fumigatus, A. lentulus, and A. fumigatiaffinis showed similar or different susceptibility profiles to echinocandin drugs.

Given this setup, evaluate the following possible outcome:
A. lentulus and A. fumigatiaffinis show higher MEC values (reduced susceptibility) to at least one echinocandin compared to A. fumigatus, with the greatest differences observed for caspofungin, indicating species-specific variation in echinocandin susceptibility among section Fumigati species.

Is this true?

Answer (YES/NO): YES